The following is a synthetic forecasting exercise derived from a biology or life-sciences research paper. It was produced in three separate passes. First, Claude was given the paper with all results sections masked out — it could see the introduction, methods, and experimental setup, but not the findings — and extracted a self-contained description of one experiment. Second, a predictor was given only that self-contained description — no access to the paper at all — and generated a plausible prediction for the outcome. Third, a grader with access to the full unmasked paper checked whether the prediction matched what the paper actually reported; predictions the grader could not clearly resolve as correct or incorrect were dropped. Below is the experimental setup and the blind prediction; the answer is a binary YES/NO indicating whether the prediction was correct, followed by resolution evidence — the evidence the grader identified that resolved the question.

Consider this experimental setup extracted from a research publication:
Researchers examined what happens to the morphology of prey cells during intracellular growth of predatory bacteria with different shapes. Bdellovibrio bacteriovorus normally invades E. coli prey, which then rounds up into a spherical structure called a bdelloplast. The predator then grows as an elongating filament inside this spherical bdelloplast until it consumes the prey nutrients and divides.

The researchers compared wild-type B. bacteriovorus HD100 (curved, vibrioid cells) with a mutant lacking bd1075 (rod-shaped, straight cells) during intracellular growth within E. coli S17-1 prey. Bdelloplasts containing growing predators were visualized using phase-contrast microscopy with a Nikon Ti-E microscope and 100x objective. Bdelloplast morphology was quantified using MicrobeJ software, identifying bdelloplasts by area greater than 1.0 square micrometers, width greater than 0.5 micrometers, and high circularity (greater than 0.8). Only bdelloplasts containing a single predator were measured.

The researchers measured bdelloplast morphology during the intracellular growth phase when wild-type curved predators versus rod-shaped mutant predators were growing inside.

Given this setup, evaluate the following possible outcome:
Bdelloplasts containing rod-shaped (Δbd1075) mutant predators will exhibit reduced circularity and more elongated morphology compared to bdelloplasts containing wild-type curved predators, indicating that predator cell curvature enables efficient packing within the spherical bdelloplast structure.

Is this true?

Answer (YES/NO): YES